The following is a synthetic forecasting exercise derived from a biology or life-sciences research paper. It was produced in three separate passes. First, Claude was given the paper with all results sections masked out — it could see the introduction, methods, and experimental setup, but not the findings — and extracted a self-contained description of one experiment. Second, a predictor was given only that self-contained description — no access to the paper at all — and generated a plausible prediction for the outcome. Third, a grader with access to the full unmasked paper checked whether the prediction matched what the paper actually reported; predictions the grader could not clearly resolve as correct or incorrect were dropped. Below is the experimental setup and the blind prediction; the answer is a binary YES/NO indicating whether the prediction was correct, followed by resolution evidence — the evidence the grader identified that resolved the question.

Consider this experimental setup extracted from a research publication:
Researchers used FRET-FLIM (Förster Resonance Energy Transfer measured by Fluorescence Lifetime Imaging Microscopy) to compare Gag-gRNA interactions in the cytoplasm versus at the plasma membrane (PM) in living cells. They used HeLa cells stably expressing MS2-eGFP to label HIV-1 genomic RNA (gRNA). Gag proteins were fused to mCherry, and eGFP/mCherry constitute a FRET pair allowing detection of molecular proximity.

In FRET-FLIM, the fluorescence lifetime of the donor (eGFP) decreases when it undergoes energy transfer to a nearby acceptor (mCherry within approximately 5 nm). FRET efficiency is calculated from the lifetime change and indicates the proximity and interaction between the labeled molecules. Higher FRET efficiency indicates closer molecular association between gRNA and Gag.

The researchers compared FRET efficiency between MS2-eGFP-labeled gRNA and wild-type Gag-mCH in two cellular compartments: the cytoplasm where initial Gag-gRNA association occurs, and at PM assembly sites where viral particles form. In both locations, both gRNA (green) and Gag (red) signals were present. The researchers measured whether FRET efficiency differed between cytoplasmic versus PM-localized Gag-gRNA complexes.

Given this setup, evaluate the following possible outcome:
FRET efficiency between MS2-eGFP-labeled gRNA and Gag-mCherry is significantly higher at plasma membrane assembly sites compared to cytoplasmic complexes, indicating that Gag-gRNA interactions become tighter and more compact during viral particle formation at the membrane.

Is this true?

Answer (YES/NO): NO